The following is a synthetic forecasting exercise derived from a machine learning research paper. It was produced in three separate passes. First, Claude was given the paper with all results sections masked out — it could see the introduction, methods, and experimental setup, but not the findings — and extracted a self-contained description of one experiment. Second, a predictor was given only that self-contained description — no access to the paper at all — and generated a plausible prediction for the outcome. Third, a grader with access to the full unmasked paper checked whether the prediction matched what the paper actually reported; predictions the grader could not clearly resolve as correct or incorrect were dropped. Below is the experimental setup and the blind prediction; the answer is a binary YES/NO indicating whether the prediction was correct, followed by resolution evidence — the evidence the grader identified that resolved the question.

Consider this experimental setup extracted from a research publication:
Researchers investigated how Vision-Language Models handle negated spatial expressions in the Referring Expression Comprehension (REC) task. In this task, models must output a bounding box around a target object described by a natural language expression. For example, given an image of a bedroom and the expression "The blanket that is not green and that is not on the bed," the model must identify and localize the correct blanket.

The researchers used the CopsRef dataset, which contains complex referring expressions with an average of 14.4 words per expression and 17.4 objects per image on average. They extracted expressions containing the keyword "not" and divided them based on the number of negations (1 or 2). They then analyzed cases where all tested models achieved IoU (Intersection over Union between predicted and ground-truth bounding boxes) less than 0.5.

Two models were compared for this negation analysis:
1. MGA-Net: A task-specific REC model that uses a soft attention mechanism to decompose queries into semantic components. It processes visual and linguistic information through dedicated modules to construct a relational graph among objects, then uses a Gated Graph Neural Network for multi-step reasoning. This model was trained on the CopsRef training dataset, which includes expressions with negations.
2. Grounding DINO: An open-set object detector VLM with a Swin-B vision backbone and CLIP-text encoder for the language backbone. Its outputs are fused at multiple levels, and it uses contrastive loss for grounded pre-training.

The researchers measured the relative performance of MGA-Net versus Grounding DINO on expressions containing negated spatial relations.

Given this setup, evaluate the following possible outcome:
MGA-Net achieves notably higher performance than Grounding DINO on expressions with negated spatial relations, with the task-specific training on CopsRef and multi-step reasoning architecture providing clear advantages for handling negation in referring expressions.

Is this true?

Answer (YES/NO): NO